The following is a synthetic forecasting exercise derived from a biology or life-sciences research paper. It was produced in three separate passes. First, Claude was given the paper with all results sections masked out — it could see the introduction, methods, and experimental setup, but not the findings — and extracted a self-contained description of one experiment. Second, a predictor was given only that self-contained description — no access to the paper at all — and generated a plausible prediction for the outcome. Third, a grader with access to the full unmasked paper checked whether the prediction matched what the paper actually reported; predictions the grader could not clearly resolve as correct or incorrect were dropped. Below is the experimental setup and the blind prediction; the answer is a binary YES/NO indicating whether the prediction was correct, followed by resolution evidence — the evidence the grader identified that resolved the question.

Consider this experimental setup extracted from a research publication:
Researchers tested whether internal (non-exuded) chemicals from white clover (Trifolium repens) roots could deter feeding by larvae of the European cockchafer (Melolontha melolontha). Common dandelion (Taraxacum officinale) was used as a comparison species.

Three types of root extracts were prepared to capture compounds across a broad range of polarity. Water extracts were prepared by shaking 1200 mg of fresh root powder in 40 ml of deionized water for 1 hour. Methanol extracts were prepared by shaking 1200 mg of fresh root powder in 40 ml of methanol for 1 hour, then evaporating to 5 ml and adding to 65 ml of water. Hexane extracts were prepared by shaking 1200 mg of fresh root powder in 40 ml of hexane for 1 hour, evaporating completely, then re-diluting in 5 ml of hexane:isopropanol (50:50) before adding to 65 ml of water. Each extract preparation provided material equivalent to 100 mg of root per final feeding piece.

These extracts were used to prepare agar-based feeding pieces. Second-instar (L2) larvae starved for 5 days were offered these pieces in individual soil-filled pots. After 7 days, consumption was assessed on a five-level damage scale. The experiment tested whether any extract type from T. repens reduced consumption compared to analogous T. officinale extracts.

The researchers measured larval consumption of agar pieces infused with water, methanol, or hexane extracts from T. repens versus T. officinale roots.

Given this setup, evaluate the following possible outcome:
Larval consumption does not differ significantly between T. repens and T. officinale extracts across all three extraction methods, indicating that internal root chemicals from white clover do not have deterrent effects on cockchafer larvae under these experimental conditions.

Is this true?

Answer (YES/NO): YES